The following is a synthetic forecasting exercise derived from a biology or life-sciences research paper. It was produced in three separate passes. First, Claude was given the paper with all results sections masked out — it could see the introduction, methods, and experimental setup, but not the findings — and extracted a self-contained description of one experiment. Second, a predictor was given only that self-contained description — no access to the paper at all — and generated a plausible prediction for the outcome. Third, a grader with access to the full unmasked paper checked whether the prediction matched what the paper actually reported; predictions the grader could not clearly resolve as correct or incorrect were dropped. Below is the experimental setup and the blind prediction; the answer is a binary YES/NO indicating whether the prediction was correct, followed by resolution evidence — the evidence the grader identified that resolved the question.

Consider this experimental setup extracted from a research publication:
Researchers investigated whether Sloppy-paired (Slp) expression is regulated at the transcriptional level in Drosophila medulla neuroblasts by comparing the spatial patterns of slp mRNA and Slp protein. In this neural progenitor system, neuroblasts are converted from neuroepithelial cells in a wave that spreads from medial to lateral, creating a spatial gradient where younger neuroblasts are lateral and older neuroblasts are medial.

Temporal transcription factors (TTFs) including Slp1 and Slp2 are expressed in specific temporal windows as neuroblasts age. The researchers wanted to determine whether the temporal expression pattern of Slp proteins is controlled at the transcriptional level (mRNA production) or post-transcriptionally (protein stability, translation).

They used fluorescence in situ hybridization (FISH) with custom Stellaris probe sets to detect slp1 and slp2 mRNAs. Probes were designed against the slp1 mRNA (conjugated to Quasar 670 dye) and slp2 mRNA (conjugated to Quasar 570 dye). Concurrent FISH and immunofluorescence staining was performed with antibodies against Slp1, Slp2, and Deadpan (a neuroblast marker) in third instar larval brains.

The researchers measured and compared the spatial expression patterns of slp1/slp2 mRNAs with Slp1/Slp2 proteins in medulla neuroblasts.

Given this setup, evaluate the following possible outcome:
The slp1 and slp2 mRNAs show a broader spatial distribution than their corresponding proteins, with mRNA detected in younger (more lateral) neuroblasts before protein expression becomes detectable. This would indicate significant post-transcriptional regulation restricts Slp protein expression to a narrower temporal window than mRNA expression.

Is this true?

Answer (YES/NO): NO